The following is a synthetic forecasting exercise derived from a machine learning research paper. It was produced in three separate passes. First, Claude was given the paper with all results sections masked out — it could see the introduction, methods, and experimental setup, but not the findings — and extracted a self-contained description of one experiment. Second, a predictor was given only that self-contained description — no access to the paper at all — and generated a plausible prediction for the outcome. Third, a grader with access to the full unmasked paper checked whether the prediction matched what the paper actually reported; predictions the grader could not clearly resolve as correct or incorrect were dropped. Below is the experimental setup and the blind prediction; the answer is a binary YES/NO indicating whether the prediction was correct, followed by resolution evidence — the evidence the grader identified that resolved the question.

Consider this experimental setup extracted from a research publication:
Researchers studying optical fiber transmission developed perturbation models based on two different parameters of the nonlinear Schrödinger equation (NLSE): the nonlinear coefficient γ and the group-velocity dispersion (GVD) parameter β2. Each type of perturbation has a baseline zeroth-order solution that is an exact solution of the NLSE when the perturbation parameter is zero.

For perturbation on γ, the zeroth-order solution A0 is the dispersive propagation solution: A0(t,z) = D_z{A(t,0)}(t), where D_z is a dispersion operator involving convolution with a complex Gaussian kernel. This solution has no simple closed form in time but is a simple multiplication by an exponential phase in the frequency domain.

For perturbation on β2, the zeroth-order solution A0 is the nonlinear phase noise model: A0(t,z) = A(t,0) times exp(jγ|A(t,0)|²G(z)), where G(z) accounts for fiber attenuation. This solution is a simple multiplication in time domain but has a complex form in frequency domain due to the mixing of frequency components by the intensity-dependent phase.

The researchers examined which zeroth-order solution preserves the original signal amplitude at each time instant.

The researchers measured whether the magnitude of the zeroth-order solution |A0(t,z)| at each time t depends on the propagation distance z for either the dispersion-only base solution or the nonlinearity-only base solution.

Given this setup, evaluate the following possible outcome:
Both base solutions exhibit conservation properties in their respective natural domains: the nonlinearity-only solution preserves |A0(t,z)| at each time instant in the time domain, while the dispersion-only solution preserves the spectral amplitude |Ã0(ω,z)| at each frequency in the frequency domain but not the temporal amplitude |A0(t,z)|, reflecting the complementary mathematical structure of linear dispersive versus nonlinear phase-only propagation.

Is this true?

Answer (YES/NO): YES